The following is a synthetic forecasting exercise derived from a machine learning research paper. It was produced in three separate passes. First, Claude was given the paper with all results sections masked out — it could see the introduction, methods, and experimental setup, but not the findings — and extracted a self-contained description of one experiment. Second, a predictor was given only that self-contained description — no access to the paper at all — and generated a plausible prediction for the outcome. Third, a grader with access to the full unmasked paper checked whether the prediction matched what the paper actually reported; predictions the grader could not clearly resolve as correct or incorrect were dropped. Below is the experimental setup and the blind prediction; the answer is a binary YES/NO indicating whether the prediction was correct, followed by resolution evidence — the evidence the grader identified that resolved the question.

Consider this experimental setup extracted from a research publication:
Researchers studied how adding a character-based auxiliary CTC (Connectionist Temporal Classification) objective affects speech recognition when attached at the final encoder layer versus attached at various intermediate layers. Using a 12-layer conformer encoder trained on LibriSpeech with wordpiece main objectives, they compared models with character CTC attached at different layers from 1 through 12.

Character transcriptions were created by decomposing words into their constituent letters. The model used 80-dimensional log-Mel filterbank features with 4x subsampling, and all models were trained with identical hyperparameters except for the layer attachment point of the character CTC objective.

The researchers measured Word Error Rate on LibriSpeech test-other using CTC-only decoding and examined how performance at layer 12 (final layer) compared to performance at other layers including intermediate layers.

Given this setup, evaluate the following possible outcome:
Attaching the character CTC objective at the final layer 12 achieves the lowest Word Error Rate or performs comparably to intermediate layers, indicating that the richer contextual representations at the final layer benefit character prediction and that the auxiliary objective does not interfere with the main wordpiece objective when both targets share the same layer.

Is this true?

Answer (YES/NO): NO